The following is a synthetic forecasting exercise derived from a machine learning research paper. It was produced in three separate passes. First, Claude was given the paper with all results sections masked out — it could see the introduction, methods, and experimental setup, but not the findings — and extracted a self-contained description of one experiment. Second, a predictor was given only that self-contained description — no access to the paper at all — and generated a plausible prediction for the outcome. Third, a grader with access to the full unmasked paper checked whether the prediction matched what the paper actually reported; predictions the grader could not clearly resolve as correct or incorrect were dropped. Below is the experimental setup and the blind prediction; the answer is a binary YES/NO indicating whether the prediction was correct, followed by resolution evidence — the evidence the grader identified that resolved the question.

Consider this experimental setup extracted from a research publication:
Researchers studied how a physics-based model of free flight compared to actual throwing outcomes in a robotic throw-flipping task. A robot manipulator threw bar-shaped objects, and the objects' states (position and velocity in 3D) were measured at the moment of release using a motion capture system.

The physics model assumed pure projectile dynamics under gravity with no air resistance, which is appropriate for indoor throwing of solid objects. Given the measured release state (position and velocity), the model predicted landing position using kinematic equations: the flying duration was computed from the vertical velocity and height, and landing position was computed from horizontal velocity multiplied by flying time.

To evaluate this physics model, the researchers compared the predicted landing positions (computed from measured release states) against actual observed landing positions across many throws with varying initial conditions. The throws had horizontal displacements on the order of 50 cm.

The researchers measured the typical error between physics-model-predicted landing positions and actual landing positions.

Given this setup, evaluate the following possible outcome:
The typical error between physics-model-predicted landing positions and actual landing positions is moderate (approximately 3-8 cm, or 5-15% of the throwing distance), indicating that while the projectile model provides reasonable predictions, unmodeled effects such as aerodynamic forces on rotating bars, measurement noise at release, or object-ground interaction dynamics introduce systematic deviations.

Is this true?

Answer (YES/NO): NO